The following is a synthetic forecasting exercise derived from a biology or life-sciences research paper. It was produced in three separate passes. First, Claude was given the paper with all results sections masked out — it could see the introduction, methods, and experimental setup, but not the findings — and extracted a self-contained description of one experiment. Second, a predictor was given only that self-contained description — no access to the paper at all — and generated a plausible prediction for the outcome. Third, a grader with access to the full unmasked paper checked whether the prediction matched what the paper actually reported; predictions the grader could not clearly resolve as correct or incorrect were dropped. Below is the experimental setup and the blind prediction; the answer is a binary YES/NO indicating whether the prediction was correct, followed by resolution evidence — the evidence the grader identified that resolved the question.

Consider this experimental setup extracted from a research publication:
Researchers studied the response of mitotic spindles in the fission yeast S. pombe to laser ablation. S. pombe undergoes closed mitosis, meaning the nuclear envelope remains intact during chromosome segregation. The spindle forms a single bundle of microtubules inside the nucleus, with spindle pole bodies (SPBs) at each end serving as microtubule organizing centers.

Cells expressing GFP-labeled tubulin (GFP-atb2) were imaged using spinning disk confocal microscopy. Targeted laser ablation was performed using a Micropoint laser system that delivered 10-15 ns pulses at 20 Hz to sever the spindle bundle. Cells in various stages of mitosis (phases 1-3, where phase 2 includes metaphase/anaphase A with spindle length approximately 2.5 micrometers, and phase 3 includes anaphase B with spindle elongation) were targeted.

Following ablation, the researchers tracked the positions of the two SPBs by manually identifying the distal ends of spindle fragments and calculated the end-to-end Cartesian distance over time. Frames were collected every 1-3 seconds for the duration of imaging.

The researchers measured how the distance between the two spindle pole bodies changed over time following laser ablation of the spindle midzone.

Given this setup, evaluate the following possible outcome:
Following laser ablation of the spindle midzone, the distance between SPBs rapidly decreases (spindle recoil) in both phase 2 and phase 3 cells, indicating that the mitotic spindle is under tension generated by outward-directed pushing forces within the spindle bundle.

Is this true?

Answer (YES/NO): NO